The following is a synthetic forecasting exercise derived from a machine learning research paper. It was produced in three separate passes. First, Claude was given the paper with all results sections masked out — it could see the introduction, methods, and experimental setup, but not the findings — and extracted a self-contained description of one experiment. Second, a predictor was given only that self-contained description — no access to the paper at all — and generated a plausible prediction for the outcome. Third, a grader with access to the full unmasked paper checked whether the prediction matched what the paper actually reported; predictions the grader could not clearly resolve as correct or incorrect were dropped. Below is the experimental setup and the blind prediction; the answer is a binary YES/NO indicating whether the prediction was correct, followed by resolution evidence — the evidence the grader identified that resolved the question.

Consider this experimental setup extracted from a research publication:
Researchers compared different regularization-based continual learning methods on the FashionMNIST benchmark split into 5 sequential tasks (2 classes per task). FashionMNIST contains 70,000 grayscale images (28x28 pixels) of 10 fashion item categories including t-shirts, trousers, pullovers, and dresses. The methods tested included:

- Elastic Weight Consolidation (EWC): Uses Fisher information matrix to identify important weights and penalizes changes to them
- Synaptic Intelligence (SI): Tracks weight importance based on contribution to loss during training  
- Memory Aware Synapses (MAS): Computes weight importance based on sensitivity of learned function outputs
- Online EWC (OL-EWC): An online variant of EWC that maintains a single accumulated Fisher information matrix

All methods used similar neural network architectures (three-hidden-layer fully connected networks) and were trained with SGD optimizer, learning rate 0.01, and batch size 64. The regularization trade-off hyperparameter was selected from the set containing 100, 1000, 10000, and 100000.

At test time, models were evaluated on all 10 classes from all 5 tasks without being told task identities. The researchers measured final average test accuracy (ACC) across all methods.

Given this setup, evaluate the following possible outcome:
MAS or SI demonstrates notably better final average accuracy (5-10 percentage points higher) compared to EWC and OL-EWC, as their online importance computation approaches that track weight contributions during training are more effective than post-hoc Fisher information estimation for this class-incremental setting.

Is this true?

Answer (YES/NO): NO